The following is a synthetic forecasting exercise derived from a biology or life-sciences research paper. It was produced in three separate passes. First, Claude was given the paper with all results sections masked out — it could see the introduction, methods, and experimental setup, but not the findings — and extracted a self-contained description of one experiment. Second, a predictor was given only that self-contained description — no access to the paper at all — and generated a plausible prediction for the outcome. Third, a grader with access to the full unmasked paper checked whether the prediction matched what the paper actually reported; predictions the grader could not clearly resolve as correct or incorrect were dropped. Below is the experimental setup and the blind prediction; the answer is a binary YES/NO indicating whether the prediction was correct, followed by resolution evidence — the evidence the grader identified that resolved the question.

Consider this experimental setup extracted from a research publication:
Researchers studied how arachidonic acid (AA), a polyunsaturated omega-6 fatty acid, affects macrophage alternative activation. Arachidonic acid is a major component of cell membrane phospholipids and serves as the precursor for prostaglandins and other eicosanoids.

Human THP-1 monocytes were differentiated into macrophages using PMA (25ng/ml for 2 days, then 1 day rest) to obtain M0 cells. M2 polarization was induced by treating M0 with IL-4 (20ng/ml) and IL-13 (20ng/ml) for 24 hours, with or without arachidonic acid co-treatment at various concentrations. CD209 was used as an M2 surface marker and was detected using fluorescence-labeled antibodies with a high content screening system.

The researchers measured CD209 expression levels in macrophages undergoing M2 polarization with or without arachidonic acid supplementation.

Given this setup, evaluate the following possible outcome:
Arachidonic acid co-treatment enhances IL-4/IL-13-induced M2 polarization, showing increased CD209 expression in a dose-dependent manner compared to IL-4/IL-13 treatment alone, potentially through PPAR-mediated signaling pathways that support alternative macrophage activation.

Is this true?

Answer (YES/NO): NO